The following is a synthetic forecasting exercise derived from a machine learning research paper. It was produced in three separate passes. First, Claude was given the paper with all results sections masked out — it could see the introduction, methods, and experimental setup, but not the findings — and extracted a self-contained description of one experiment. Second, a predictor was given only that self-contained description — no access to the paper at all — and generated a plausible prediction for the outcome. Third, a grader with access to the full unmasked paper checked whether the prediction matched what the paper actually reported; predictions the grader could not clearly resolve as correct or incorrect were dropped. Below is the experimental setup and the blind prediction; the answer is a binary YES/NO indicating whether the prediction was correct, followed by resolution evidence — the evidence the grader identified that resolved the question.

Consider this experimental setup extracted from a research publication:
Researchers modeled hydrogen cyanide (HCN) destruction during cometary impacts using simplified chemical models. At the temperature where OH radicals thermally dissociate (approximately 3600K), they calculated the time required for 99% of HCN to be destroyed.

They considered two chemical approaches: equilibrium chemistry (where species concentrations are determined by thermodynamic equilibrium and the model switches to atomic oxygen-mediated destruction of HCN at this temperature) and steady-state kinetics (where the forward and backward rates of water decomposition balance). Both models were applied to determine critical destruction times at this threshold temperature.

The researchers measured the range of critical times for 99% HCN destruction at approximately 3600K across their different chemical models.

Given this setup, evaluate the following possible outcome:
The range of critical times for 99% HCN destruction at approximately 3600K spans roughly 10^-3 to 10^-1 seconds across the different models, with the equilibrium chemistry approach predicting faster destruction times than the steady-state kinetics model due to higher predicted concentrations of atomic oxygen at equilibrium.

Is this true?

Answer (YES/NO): NO